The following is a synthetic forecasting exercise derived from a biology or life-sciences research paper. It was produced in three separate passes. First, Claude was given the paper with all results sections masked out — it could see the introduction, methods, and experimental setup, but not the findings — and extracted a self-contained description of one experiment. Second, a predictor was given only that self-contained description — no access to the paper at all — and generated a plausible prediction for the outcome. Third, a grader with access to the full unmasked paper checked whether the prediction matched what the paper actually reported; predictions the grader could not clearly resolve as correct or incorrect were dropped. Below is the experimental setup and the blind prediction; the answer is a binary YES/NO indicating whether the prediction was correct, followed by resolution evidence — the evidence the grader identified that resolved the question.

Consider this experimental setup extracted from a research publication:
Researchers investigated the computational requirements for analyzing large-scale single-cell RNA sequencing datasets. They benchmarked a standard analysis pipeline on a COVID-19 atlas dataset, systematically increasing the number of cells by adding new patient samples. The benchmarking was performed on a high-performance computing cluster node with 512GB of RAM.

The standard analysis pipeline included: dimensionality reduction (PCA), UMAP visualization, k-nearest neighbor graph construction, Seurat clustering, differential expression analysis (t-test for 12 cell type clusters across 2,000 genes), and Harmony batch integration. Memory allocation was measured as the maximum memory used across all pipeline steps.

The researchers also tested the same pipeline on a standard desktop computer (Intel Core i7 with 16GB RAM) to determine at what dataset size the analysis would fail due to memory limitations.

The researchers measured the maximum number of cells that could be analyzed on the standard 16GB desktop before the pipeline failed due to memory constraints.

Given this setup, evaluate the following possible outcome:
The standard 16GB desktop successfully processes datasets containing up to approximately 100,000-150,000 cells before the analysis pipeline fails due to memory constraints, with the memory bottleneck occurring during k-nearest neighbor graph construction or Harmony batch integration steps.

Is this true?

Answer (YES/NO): NO